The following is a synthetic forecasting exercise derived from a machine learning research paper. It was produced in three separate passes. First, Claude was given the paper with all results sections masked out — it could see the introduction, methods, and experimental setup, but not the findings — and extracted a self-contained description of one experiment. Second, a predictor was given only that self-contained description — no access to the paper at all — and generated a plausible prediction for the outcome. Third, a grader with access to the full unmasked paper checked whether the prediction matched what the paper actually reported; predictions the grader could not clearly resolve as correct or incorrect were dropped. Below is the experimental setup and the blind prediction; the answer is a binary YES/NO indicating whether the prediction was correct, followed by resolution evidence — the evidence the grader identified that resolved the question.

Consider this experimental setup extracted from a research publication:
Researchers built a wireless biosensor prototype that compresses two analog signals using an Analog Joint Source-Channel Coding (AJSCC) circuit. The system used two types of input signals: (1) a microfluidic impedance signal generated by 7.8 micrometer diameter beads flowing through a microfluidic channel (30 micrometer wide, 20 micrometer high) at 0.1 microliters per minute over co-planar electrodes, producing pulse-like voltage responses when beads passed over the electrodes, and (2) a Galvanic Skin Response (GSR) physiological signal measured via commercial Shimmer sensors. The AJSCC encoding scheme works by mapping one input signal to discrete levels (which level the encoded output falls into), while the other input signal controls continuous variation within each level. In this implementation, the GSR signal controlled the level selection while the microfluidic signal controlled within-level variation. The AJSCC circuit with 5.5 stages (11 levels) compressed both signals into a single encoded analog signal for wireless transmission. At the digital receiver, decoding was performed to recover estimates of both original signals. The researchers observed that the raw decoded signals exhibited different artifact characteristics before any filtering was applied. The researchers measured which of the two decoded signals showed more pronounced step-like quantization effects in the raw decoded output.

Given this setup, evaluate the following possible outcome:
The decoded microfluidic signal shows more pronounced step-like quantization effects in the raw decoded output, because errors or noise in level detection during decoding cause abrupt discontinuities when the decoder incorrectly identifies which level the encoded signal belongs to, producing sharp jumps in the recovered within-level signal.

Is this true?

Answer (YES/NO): NO